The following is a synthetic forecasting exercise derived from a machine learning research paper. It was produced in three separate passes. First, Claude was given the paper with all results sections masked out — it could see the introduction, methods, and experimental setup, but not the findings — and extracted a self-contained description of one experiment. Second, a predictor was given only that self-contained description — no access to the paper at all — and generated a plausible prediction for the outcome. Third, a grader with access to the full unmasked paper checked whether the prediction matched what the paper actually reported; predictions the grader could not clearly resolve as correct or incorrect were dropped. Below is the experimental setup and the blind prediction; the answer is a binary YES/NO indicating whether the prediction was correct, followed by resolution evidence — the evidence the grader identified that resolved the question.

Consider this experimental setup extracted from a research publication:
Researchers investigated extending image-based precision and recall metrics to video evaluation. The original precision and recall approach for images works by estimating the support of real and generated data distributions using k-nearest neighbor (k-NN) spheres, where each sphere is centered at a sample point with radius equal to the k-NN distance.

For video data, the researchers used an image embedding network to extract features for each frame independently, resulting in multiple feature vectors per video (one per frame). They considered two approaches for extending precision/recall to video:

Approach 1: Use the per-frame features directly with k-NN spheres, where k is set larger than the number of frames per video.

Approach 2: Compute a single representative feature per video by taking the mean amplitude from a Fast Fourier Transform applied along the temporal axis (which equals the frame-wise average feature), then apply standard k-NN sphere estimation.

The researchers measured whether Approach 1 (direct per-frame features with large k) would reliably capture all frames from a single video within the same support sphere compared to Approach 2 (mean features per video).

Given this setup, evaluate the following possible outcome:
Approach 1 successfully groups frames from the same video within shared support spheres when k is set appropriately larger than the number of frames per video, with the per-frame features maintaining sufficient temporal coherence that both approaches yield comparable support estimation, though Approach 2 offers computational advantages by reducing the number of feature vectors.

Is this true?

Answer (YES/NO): NO